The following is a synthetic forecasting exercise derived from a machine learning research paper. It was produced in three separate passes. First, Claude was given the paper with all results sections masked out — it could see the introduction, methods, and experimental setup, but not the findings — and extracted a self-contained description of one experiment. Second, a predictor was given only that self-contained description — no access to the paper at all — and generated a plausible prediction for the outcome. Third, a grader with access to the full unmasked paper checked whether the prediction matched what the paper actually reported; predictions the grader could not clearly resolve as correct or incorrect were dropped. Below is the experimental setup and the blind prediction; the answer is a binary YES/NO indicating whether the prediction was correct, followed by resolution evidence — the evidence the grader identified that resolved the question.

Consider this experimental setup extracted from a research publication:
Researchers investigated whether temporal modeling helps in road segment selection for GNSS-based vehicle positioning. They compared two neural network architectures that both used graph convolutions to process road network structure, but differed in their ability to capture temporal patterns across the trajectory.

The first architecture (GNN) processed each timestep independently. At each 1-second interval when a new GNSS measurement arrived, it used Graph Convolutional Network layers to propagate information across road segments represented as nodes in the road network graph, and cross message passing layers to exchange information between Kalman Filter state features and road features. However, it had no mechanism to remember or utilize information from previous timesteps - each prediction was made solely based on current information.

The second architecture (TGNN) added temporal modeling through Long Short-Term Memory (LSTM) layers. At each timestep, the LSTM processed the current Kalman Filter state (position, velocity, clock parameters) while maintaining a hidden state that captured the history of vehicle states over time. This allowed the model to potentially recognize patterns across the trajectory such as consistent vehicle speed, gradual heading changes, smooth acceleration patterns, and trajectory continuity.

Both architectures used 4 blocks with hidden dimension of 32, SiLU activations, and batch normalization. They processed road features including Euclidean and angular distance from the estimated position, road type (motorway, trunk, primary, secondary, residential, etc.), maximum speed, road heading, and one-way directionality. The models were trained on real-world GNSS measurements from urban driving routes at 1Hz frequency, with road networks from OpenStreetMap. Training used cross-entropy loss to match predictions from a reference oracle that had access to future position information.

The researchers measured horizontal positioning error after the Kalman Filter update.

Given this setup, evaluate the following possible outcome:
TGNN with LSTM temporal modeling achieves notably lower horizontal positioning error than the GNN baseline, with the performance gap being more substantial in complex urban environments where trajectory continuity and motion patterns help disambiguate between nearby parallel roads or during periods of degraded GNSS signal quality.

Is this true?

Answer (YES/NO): YES